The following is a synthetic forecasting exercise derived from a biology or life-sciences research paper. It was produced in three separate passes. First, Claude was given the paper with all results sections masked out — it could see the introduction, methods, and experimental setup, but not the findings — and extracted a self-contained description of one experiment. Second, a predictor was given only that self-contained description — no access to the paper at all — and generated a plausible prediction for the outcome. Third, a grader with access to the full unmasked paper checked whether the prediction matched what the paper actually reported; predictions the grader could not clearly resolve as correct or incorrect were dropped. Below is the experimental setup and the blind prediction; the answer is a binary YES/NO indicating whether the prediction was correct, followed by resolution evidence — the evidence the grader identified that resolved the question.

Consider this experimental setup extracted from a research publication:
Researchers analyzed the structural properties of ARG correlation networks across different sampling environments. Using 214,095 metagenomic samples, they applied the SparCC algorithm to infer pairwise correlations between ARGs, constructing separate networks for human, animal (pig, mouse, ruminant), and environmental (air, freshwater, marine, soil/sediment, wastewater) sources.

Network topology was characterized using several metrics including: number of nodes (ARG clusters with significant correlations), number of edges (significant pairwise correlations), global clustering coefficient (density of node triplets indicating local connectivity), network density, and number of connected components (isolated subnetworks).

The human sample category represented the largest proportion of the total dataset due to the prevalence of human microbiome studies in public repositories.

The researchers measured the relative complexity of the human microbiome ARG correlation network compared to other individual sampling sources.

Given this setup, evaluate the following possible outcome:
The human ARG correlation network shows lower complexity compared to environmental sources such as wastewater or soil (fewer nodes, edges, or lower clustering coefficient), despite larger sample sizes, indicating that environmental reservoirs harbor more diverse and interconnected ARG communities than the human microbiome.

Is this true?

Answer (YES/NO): NO